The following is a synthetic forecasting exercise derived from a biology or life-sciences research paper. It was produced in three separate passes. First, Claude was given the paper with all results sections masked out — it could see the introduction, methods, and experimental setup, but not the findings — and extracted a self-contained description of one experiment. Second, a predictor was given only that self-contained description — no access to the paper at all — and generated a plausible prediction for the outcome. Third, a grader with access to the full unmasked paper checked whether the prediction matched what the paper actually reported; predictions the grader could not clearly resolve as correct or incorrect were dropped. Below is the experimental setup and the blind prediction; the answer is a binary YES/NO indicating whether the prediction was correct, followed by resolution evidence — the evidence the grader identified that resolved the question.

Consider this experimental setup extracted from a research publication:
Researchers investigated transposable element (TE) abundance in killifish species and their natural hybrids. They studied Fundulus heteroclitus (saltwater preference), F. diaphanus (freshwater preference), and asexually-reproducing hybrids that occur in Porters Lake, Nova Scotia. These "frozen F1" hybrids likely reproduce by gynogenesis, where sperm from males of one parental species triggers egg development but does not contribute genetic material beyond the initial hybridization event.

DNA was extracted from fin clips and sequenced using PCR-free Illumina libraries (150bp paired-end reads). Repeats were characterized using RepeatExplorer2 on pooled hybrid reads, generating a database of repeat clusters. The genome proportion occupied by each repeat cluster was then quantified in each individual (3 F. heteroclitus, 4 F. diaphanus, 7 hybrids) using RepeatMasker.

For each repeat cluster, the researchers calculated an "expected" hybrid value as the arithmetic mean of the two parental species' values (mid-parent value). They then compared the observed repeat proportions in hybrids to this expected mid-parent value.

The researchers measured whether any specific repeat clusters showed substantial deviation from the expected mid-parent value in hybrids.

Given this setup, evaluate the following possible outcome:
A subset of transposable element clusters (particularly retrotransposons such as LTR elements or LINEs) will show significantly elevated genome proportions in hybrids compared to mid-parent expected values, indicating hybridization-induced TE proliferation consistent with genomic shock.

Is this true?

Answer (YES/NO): NO